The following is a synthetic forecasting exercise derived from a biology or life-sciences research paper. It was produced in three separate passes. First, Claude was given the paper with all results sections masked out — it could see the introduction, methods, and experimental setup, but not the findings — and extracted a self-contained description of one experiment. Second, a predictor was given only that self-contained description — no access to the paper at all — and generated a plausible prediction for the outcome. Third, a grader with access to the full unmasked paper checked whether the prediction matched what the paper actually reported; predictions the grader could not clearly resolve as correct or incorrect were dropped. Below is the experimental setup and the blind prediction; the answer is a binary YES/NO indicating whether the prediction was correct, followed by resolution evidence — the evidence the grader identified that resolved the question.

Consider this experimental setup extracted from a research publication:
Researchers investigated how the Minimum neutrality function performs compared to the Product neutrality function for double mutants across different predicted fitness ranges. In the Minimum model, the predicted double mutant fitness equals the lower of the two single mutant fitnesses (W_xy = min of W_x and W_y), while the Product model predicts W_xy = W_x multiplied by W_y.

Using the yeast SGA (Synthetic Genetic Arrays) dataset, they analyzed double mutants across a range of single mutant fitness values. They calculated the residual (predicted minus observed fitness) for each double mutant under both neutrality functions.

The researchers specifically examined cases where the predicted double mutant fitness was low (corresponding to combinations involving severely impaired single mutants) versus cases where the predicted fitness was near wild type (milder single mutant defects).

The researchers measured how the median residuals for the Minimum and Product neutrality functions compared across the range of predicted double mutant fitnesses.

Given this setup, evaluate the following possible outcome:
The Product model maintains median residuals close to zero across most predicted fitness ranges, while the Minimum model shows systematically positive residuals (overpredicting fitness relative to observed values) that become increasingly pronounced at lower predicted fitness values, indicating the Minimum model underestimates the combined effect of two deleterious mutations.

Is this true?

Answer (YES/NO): NO